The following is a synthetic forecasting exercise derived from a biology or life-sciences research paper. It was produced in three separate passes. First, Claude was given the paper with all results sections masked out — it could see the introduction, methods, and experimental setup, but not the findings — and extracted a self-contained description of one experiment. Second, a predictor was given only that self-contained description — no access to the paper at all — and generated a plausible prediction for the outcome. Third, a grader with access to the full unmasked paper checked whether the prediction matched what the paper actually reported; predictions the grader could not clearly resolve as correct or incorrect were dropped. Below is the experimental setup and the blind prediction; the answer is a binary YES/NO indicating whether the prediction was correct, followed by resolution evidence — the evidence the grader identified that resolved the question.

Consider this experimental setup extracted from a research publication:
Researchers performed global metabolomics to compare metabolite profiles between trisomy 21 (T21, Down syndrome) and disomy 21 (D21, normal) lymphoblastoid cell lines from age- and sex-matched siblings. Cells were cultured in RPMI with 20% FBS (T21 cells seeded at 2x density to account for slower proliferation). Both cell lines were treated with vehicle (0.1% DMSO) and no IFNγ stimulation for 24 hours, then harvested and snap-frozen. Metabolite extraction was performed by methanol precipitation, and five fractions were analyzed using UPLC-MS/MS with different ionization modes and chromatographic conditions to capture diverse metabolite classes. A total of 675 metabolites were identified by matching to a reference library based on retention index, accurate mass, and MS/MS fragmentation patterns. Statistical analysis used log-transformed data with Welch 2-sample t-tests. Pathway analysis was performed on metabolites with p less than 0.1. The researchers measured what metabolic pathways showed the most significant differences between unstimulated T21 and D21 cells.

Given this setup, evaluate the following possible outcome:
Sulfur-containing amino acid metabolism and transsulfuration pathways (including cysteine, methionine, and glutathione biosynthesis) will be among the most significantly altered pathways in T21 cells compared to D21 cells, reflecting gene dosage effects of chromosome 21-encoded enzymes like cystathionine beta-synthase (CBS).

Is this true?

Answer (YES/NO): NO